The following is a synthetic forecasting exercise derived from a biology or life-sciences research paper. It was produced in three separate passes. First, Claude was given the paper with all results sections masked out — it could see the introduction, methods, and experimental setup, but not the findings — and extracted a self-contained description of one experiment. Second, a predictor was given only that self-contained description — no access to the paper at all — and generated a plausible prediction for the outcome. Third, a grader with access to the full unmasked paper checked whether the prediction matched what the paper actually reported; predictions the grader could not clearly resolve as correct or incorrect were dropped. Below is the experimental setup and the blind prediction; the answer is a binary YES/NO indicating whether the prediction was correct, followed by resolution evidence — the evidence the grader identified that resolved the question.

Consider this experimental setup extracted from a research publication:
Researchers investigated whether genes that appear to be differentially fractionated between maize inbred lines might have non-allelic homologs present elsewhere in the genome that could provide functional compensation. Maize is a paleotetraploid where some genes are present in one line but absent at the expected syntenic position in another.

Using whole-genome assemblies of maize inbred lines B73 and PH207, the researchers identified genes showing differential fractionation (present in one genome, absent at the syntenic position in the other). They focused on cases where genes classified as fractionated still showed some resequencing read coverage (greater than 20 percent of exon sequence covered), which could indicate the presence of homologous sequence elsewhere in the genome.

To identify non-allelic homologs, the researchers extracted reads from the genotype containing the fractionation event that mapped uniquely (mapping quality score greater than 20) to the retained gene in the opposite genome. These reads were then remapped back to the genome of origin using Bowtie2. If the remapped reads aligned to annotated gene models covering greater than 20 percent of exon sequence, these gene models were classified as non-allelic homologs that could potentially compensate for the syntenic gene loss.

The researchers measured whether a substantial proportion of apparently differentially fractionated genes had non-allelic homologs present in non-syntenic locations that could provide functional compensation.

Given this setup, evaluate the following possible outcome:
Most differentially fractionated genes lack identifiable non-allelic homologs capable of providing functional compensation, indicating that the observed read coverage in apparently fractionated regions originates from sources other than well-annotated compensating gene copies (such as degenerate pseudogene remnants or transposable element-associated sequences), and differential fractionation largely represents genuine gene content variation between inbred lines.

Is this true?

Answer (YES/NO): YES